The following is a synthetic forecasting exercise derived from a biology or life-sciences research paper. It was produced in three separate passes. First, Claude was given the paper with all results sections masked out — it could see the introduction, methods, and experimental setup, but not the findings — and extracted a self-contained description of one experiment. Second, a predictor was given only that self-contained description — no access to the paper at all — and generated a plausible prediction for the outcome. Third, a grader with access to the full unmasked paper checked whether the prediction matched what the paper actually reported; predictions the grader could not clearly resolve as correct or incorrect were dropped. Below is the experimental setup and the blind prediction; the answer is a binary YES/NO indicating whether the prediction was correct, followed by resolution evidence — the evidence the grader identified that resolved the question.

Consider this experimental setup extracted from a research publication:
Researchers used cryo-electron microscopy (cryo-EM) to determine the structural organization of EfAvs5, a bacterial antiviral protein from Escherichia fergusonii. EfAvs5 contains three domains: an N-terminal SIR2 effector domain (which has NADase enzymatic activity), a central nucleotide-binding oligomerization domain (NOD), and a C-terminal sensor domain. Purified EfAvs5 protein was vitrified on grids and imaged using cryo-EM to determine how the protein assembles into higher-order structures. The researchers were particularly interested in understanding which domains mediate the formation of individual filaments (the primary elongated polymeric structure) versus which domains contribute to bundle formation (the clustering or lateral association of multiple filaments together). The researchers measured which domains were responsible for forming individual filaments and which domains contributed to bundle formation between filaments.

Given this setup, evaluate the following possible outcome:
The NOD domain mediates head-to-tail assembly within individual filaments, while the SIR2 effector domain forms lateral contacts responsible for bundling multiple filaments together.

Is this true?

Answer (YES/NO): NO